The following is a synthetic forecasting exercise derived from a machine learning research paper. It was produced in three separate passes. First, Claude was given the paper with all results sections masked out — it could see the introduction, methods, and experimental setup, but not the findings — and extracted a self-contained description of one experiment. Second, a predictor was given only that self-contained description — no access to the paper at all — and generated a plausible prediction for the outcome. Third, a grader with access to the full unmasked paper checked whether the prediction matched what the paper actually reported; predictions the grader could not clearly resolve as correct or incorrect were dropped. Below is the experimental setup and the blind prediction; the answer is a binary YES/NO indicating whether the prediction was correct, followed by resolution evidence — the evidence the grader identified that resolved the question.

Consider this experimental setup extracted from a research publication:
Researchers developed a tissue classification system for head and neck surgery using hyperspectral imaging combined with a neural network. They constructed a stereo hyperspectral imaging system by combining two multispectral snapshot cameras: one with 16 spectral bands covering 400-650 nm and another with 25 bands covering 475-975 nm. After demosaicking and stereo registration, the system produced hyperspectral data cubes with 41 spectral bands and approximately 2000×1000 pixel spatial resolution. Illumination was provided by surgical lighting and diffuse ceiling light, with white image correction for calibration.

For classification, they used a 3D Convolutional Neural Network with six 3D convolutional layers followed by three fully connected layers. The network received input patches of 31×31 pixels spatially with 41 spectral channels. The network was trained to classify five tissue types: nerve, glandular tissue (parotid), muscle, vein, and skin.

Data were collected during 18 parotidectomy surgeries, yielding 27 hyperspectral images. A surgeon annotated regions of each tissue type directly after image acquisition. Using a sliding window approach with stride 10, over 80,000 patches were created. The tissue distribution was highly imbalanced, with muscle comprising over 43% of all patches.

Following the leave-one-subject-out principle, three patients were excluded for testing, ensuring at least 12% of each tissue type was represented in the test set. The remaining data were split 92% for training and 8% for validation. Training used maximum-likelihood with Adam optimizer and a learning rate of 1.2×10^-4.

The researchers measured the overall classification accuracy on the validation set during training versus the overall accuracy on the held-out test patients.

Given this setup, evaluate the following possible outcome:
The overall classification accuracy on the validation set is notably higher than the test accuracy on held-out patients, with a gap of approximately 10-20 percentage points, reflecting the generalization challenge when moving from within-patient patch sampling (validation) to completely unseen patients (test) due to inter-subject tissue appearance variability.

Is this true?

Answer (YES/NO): YES